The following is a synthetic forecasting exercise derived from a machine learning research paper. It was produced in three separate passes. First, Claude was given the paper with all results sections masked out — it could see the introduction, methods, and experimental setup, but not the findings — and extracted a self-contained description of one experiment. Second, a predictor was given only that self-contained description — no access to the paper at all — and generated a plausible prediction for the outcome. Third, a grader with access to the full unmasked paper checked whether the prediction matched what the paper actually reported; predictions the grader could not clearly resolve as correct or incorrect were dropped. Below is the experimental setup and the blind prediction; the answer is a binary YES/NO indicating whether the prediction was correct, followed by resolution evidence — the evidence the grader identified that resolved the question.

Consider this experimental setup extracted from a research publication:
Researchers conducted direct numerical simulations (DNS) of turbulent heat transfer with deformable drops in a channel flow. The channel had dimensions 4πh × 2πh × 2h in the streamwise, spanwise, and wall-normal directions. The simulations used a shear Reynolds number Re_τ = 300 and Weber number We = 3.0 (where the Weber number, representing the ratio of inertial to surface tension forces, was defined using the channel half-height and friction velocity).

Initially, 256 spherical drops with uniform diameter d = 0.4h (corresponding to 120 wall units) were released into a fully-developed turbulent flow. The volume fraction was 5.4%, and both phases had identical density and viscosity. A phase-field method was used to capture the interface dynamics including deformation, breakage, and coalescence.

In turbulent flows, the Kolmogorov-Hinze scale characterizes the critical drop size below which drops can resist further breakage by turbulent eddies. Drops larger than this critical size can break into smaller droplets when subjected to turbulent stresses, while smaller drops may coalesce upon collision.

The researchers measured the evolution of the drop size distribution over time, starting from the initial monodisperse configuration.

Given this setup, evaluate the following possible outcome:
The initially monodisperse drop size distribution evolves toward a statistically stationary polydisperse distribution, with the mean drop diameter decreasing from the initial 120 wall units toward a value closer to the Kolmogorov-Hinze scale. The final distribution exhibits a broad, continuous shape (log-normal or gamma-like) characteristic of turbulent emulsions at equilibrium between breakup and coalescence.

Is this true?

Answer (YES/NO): NO